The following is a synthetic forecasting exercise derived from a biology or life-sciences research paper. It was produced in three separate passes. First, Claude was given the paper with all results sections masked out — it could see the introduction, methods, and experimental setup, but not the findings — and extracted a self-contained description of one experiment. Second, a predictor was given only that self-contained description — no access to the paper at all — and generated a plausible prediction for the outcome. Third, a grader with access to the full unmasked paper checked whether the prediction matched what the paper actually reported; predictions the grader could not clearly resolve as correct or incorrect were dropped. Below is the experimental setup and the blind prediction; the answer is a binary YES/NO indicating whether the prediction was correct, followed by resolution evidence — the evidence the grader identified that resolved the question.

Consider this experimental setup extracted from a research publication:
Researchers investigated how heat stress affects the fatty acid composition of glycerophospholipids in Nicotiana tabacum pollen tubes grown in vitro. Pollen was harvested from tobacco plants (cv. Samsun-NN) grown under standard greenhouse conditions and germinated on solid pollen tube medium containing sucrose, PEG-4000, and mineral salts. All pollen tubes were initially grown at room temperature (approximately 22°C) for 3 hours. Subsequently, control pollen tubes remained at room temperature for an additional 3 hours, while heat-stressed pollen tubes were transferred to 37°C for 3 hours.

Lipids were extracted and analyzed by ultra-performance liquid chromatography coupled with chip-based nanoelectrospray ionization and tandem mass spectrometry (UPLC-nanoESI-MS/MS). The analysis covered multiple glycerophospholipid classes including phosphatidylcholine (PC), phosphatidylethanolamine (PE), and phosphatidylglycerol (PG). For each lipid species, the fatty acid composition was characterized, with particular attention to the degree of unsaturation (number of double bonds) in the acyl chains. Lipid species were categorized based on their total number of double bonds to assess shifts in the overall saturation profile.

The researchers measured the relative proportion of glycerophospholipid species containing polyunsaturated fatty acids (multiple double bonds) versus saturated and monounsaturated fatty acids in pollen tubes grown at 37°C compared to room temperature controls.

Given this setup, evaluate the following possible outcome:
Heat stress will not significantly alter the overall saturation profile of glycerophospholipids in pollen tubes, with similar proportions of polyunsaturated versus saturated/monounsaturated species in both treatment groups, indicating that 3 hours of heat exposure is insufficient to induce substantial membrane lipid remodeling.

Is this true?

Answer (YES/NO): NO